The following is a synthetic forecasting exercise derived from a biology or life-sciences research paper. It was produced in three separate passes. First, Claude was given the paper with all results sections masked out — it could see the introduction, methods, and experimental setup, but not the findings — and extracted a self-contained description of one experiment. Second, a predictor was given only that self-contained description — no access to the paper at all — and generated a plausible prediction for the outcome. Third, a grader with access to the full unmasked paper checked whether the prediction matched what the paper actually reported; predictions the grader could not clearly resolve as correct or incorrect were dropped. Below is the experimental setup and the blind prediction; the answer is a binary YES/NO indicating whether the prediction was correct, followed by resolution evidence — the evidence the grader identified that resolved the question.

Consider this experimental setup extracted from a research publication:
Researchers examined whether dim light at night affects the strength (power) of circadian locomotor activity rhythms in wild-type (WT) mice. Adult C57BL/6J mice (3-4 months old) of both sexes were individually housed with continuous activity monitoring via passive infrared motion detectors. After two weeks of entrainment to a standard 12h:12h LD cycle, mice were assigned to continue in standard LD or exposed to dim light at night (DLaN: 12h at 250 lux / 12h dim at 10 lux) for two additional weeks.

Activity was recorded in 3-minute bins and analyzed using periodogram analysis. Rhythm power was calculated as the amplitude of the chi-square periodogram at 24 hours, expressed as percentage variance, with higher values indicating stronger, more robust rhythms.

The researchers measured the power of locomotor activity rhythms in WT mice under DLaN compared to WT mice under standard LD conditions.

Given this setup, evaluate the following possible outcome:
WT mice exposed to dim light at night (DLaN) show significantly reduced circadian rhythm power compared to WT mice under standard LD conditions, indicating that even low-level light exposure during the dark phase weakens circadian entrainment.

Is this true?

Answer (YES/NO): YES